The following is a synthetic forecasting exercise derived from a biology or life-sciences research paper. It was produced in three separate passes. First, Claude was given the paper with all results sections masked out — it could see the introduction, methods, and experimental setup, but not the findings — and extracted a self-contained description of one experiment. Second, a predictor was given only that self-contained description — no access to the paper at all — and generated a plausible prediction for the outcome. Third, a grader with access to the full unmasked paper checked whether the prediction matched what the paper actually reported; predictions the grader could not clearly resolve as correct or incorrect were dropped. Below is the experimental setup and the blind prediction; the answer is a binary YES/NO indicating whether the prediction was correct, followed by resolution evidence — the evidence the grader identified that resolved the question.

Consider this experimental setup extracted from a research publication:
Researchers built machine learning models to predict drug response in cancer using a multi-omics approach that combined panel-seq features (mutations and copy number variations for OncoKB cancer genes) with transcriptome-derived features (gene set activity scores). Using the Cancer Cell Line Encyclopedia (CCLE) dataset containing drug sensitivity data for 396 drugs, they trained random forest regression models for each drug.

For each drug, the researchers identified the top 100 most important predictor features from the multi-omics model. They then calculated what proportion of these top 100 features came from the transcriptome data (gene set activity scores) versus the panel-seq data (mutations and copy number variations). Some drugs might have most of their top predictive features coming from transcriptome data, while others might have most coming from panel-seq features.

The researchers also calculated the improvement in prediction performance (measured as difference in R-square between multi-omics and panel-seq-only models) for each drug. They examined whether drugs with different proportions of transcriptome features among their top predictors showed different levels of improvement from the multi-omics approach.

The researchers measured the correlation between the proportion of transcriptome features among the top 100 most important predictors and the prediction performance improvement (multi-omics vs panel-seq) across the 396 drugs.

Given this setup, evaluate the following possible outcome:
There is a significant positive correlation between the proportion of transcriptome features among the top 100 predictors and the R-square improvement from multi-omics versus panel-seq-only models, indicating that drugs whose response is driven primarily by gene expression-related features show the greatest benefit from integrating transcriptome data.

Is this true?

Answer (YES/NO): YES